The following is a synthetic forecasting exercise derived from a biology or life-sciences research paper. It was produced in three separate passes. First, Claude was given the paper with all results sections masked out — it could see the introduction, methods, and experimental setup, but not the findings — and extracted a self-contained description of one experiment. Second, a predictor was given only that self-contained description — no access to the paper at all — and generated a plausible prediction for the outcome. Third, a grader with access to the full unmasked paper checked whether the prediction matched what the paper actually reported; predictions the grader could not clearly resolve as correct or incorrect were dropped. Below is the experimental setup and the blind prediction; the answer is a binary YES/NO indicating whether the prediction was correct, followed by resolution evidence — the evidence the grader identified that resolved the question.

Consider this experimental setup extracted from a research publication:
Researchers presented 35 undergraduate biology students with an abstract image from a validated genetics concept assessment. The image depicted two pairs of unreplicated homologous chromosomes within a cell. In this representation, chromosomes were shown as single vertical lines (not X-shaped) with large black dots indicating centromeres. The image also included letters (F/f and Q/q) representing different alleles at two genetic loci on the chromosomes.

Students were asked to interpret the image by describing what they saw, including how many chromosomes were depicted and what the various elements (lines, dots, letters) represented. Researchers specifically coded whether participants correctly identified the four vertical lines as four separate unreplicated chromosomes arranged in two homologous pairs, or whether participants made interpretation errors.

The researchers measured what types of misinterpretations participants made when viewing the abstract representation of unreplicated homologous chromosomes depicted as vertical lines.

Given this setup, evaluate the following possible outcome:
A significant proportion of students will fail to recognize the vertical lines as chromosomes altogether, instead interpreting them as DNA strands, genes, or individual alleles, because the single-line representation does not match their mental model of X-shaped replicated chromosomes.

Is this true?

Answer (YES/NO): NO